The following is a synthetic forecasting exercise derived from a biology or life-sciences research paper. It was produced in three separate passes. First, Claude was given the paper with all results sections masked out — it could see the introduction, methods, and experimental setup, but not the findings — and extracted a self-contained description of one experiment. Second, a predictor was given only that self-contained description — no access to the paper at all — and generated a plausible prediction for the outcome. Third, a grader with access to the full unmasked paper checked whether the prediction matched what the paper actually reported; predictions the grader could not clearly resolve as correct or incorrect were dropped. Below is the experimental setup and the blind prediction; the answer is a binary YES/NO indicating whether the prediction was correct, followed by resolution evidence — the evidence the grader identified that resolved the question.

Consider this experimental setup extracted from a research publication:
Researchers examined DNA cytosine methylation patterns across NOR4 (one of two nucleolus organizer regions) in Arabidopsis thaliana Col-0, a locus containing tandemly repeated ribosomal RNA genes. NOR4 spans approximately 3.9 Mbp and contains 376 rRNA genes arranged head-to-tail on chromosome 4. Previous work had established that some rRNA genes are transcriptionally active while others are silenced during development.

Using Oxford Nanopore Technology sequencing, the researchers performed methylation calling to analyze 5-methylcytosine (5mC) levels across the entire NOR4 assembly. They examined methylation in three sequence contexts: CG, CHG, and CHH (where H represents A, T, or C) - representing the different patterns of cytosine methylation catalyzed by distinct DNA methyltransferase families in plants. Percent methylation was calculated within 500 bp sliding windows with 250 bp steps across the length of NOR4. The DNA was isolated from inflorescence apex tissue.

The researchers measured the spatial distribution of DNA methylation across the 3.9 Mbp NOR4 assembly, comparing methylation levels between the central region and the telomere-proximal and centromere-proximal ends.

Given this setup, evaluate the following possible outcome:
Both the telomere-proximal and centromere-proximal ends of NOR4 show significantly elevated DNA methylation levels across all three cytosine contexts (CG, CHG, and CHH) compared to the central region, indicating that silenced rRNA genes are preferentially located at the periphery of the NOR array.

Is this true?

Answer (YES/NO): YES